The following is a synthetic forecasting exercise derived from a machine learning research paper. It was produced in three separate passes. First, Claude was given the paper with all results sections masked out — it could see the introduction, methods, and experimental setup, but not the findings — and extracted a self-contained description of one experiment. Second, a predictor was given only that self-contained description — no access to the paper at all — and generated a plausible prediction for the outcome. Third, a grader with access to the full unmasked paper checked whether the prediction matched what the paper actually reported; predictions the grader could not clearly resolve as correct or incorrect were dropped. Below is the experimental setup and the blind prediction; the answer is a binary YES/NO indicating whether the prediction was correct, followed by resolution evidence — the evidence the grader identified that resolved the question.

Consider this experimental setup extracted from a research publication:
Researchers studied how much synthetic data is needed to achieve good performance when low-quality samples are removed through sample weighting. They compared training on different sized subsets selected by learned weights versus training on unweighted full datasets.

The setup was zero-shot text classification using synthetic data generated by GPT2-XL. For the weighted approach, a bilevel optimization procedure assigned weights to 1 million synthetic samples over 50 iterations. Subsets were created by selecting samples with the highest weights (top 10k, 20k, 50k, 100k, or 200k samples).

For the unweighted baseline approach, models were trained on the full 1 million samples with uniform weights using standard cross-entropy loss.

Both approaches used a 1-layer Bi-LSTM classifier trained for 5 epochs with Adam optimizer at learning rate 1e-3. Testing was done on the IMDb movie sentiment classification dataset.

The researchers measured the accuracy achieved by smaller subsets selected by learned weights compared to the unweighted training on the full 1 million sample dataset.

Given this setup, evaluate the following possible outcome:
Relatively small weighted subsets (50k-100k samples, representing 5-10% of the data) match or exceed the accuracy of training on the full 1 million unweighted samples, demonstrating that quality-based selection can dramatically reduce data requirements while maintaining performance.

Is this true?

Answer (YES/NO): YES